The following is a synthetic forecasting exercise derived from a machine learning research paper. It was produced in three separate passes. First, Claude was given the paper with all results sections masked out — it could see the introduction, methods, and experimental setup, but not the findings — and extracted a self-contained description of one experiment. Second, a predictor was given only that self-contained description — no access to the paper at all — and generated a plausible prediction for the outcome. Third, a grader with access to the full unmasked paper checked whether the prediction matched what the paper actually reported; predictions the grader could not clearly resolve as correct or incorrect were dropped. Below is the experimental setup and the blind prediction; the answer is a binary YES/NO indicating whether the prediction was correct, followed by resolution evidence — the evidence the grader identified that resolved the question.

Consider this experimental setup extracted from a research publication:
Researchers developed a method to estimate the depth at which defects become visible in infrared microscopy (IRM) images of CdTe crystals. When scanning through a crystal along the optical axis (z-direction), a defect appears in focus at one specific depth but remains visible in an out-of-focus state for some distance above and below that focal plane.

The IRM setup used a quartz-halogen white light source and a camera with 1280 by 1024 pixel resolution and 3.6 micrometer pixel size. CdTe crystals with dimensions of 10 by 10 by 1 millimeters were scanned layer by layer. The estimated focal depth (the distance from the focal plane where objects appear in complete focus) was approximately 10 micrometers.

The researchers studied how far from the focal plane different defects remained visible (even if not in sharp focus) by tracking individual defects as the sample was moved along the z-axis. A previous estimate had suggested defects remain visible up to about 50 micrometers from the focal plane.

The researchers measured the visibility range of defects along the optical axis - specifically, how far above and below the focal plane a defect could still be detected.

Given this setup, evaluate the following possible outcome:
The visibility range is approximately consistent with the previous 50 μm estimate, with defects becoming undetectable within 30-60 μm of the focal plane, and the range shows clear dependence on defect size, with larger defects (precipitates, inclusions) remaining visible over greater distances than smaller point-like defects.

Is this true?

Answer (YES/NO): NO